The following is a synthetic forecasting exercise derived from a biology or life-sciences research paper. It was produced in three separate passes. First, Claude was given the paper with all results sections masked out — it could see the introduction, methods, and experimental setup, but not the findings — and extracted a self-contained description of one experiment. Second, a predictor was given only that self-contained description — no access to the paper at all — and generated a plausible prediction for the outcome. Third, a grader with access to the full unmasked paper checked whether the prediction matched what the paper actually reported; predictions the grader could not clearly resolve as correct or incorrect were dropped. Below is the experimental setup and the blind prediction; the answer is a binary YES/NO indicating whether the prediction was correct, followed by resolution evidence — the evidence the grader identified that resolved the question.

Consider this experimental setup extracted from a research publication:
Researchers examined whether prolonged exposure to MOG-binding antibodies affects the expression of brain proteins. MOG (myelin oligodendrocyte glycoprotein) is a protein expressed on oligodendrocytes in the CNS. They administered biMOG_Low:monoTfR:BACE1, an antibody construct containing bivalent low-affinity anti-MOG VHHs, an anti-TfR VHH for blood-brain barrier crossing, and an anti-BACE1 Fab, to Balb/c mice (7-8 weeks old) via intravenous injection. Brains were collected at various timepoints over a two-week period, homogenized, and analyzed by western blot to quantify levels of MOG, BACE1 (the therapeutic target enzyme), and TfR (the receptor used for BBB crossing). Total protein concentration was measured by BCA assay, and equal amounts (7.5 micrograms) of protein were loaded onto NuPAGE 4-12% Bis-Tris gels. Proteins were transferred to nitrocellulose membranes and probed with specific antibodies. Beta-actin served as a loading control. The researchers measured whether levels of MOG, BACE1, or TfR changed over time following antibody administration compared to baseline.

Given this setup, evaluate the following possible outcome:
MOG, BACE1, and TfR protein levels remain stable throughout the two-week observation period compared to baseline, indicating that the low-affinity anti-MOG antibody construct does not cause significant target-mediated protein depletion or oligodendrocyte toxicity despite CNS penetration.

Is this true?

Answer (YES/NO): NO